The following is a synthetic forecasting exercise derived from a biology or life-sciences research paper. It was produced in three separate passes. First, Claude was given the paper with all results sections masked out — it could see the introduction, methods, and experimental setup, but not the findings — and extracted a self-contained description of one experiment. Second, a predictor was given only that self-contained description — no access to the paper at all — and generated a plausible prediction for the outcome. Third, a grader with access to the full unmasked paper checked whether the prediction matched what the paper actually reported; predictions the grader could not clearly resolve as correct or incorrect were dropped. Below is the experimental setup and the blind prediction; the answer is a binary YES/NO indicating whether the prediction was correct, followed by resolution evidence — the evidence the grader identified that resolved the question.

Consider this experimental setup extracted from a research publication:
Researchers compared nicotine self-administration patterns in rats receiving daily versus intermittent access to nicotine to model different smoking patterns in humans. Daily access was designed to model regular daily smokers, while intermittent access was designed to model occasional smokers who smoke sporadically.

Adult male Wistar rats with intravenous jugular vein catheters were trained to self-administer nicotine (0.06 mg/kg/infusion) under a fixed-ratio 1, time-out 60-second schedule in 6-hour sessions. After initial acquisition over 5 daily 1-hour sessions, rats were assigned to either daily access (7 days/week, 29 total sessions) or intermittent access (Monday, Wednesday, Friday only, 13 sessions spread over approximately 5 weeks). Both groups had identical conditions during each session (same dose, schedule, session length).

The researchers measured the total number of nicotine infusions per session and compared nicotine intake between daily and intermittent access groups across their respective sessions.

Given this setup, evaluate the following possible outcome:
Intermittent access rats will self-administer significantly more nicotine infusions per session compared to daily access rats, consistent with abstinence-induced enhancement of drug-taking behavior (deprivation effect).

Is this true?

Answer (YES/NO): YES